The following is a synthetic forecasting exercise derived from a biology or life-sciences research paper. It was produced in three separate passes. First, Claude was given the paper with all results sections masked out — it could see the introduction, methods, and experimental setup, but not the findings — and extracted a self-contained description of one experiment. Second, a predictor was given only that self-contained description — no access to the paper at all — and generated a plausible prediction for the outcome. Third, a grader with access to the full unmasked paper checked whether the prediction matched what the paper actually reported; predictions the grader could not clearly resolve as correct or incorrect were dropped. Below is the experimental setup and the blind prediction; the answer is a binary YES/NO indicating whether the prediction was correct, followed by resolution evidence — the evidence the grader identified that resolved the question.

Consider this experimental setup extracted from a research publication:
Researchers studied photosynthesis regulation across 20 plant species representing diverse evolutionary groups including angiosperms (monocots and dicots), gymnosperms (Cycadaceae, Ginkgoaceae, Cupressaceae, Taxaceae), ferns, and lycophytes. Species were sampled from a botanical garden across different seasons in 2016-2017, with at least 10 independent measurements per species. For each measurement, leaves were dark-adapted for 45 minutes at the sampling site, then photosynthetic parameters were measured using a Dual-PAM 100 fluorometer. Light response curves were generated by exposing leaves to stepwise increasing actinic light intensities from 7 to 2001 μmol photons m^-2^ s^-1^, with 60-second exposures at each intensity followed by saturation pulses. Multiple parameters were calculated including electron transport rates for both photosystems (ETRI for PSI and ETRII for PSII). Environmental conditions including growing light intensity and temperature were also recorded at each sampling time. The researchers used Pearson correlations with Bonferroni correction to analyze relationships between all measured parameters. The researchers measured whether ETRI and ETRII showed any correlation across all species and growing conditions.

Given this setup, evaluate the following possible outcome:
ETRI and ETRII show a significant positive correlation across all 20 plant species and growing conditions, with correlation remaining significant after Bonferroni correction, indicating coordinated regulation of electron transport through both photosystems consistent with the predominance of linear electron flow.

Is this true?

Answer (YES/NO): YES